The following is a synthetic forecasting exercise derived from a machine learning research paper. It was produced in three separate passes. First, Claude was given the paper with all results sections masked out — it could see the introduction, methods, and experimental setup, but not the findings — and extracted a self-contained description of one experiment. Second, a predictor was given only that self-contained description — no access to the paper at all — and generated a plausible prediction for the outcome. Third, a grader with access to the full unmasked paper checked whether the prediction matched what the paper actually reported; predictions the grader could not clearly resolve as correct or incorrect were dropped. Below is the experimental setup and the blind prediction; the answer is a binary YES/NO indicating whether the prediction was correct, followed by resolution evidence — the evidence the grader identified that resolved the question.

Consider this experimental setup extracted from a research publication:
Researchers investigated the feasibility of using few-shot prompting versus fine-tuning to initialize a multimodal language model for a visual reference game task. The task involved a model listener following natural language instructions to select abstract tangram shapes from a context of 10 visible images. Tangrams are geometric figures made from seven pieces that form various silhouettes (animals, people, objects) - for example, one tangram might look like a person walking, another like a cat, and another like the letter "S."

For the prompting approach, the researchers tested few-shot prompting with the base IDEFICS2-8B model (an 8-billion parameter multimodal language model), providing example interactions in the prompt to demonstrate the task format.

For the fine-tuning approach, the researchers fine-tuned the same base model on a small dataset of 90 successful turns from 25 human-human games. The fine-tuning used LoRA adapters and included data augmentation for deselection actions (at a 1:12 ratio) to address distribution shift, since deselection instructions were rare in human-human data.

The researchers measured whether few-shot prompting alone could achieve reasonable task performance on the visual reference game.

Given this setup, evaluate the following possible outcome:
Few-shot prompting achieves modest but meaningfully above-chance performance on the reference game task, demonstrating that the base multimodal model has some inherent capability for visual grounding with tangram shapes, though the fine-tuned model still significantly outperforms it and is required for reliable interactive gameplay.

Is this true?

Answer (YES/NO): NO